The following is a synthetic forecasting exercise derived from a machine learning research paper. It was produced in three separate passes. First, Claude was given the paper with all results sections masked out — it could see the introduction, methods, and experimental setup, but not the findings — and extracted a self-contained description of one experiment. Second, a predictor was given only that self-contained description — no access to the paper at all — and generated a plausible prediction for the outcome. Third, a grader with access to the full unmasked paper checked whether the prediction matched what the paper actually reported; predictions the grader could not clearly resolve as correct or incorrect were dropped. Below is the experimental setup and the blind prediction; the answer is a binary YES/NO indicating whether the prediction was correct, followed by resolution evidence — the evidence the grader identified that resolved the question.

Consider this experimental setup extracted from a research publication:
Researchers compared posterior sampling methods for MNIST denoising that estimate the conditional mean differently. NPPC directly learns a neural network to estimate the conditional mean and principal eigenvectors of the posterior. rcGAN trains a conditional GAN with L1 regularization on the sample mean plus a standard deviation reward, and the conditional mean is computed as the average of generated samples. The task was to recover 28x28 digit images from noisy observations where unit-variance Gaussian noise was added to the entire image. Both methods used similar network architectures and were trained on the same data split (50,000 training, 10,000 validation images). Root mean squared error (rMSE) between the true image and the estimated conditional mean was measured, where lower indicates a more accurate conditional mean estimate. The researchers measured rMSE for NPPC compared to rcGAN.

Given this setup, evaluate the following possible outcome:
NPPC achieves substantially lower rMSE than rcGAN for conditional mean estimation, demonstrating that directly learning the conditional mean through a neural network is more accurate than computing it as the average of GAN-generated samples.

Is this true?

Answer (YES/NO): NO